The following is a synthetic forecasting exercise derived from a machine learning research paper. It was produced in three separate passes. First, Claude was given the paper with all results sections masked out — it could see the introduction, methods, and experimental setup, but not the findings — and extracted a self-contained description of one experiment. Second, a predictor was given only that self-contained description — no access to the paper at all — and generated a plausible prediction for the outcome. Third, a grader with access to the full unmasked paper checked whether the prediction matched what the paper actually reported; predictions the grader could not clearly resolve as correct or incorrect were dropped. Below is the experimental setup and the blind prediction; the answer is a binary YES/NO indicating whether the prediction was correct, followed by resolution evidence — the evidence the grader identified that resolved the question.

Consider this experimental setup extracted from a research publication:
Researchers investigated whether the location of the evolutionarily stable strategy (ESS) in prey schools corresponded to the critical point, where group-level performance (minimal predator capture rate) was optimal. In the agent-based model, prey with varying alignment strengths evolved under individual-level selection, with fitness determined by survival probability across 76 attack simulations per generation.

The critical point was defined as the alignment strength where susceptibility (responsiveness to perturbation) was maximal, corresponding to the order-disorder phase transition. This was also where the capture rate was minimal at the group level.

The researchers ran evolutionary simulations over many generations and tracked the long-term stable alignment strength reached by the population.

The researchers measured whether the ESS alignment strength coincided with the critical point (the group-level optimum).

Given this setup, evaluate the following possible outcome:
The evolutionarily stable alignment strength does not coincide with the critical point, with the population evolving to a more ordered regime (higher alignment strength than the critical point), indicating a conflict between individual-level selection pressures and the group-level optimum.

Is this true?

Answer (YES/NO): YES